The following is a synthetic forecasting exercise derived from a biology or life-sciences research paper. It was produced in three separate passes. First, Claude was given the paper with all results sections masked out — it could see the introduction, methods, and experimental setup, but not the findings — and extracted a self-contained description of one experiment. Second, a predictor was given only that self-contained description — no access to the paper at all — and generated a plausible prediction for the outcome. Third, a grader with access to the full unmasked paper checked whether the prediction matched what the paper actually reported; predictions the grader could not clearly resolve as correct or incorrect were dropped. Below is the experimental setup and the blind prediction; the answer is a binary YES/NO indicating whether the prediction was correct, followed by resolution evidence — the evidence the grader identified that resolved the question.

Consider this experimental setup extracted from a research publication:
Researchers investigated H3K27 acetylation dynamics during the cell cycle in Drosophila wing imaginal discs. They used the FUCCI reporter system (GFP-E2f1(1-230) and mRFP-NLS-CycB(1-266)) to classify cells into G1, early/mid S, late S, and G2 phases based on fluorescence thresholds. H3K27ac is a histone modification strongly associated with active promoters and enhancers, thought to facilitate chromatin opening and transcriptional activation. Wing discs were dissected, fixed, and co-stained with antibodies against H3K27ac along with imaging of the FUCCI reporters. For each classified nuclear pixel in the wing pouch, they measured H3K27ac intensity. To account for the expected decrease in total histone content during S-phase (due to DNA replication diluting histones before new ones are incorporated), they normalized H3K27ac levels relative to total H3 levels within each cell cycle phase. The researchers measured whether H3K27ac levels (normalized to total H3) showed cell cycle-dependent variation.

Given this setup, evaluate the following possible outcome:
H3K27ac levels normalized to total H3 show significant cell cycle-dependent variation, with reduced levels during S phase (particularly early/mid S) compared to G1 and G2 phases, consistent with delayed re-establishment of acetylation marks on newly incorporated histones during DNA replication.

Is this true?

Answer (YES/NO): NO